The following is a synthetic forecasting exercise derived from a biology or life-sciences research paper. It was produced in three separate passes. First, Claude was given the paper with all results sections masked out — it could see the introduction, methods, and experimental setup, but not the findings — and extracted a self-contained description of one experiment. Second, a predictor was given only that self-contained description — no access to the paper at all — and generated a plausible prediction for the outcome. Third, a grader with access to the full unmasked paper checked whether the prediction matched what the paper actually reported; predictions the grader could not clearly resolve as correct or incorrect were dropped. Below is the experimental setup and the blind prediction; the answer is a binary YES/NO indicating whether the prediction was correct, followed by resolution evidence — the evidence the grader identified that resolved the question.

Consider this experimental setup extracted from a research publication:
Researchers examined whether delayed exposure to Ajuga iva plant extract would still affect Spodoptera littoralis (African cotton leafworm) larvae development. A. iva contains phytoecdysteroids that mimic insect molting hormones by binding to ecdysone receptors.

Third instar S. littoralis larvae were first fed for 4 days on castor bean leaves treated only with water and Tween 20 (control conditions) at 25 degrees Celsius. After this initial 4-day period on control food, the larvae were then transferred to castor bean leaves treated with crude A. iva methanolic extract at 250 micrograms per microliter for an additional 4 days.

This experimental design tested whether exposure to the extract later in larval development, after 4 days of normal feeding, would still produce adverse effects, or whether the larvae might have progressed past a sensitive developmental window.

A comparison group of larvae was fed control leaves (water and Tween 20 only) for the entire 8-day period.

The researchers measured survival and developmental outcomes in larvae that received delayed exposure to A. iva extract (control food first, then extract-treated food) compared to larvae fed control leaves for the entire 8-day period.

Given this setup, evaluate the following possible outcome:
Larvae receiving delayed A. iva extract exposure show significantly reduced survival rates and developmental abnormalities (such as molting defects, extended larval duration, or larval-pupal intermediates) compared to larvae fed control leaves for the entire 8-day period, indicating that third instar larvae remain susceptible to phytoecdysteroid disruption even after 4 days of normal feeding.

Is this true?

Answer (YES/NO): NO